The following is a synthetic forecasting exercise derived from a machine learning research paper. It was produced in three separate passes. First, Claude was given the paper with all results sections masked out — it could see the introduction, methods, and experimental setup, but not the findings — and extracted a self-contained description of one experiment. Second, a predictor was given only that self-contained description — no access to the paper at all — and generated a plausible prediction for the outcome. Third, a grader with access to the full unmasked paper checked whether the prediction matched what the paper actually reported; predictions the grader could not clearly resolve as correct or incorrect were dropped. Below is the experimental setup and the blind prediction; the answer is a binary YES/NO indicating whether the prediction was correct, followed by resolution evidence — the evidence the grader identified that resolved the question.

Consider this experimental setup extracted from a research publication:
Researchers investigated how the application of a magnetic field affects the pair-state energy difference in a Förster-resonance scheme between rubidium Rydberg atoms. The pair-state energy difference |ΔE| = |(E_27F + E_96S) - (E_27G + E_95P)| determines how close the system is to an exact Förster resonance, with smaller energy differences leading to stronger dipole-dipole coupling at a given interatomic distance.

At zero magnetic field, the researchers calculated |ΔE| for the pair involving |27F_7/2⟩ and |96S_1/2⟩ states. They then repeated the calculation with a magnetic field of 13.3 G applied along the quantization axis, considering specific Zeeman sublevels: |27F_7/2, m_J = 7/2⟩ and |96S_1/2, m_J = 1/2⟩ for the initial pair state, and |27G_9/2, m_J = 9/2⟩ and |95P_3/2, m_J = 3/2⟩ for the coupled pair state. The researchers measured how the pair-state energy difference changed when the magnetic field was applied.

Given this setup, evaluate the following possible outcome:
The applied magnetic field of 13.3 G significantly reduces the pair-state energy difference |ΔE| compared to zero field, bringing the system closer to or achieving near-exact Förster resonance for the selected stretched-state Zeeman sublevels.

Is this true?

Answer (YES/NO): YES